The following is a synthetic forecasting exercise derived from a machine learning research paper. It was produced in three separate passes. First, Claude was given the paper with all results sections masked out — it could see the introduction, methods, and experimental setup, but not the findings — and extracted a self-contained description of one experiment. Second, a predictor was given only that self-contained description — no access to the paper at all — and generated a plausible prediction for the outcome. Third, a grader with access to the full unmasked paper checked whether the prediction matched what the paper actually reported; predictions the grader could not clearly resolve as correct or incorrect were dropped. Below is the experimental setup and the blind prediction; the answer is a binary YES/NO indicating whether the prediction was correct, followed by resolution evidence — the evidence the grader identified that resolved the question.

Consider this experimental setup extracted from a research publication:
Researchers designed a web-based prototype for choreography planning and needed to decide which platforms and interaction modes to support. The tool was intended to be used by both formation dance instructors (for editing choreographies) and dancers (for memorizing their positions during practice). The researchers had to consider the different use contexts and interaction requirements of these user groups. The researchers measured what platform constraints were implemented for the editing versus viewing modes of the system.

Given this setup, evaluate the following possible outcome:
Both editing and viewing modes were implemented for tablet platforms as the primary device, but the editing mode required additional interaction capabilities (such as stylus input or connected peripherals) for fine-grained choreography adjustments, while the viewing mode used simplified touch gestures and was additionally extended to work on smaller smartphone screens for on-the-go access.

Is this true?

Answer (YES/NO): NO